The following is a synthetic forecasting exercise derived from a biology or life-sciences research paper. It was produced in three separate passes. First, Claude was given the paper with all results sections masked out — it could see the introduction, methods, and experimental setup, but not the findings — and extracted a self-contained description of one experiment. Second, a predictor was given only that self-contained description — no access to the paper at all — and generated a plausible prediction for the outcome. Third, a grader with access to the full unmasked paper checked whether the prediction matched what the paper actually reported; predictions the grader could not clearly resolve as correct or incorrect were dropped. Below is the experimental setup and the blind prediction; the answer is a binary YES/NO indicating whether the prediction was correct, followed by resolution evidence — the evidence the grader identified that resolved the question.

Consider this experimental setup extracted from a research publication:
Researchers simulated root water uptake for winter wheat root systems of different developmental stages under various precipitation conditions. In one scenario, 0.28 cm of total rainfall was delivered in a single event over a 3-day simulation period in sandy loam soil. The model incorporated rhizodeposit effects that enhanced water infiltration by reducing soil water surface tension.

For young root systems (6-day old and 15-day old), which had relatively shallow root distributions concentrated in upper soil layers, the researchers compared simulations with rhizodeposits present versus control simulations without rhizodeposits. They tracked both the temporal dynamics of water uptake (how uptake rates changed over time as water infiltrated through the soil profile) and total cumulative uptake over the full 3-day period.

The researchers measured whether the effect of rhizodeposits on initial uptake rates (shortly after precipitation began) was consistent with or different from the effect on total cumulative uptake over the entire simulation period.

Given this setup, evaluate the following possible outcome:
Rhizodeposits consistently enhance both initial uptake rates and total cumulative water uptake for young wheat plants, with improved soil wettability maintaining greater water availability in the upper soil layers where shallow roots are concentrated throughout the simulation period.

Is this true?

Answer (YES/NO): NO